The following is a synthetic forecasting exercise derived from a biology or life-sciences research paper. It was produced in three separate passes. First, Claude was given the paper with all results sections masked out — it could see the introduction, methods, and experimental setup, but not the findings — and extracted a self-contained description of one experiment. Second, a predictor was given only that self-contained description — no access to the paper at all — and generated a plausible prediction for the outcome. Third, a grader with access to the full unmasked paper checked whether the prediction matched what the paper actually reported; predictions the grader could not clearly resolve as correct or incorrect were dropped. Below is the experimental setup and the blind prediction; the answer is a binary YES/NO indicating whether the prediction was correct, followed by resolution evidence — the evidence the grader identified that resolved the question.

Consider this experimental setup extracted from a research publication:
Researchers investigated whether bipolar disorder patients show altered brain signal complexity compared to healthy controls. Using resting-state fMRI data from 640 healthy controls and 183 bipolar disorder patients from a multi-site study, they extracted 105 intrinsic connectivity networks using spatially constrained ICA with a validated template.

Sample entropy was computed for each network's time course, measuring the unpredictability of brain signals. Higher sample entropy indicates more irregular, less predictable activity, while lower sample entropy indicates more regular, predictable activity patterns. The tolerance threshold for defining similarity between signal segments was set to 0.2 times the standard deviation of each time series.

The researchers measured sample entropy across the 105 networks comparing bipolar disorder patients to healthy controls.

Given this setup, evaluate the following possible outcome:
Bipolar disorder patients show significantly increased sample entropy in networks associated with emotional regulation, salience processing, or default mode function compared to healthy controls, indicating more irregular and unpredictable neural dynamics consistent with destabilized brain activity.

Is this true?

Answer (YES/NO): YES